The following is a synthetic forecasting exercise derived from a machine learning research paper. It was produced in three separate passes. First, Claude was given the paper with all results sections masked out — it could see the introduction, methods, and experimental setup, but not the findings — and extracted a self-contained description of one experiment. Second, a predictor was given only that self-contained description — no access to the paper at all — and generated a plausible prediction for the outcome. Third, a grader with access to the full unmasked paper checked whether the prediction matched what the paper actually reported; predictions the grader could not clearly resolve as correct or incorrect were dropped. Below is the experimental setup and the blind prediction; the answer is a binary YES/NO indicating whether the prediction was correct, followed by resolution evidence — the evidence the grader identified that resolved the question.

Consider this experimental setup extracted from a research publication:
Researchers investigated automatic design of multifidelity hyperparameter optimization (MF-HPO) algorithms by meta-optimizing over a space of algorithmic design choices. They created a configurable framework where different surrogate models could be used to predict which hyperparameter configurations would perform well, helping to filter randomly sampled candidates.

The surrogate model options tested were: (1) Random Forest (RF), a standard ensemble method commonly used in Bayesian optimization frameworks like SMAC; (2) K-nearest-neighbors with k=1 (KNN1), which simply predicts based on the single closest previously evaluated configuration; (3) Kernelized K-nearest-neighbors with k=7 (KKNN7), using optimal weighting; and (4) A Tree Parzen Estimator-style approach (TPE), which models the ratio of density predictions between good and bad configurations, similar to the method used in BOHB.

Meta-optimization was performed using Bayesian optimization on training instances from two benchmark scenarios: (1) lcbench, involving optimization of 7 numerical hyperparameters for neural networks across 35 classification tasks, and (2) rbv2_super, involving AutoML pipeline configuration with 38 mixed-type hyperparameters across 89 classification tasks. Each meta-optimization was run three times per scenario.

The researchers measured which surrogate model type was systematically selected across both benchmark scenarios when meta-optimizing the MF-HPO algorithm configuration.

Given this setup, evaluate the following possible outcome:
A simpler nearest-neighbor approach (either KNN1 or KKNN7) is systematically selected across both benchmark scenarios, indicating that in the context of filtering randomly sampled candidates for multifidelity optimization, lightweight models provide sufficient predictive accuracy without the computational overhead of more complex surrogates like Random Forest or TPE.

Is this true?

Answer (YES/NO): YES